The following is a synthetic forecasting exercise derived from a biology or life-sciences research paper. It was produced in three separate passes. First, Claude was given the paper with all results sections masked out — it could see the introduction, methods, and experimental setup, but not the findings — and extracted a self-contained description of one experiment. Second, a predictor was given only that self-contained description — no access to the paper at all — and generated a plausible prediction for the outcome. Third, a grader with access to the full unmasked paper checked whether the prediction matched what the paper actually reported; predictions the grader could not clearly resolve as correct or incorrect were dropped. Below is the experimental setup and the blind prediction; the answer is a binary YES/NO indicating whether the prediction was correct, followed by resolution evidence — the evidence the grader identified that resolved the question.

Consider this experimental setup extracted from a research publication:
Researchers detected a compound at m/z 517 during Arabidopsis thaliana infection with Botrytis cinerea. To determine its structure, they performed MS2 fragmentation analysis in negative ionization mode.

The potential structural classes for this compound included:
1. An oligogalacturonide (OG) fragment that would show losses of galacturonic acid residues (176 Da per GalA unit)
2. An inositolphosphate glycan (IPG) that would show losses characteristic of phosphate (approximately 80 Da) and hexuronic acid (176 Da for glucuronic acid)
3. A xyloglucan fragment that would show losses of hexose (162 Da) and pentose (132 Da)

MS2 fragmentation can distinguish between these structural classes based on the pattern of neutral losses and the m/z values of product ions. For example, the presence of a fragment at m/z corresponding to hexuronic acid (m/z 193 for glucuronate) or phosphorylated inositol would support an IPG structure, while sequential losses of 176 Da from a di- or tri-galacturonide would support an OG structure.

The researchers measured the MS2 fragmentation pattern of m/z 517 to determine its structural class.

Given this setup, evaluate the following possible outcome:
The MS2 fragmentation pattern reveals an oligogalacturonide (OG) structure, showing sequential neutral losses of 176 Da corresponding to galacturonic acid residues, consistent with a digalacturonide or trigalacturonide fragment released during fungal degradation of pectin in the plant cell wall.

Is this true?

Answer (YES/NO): NO